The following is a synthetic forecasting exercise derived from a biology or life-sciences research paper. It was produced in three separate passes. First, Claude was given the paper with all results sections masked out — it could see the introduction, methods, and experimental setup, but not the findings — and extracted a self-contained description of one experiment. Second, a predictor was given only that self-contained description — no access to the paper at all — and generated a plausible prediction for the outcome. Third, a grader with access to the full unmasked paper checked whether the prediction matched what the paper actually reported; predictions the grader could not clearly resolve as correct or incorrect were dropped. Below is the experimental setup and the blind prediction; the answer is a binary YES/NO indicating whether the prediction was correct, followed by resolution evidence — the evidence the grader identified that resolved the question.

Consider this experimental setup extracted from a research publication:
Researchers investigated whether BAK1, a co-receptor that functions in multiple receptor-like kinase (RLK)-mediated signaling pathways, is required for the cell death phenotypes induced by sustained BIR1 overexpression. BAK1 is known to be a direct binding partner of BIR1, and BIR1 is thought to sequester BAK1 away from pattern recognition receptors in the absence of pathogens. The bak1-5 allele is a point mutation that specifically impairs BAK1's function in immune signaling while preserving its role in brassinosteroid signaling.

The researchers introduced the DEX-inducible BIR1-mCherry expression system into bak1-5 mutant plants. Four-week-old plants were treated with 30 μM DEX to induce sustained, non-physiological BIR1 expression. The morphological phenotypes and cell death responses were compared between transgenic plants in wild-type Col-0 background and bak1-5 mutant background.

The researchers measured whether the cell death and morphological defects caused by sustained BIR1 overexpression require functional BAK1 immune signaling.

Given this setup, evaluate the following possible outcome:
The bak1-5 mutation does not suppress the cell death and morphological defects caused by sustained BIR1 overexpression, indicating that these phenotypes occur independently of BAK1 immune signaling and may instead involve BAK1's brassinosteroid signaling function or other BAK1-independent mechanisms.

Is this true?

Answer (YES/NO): YES